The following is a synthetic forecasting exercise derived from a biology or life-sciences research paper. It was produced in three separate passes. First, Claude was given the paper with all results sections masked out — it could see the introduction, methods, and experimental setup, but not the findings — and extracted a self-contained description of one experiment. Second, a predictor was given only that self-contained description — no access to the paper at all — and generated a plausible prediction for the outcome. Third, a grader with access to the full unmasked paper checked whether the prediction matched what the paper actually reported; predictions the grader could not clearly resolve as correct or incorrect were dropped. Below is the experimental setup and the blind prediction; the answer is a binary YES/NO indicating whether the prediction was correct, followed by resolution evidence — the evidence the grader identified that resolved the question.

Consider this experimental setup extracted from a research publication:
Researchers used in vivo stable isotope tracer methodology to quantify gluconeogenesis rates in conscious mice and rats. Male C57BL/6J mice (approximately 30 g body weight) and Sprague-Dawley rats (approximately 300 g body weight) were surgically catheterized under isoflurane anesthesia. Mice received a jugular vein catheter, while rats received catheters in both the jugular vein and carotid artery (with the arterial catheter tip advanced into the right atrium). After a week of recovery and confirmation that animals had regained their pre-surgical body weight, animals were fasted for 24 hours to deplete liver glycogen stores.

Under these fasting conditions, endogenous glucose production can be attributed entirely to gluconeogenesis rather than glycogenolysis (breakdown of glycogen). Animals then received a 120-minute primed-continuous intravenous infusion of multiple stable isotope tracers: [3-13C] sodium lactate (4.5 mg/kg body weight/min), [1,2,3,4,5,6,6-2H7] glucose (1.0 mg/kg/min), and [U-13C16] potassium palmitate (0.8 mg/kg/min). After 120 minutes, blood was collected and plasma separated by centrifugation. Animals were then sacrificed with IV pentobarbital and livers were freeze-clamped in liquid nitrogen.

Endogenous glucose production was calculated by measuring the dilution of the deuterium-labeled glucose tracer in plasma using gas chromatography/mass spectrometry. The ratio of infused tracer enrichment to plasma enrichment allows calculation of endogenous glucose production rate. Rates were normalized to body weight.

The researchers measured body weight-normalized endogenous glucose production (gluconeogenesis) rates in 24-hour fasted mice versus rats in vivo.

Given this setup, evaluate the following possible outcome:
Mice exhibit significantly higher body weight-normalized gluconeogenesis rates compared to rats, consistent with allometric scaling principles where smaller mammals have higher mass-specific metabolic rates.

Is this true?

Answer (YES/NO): YES